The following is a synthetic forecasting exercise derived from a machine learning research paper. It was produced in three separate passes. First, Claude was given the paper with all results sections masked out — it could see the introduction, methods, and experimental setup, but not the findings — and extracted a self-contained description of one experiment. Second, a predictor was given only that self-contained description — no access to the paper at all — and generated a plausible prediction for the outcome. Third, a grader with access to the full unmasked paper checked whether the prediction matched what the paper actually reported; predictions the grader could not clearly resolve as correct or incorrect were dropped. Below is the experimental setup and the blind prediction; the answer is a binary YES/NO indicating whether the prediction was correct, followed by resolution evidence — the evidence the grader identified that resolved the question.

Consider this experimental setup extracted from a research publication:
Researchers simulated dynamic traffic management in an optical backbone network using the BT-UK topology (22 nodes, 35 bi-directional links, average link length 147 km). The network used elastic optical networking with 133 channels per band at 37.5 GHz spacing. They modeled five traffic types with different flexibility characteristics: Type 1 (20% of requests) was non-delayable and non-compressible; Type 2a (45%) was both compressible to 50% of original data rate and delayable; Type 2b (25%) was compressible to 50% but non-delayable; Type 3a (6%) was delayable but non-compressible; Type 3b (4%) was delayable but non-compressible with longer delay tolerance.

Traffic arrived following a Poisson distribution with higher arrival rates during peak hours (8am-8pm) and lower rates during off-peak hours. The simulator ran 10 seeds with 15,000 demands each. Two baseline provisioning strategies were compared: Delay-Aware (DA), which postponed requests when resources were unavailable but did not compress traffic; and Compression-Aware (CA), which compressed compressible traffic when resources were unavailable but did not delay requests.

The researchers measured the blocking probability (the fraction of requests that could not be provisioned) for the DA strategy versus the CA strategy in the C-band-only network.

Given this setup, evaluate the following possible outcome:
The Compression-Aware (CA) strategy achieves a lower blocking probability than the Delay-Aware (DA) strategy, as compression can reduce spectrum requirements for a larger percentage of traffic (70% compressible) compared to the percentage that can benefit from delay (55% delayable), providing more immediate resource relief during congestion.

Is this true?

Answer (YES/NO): YES